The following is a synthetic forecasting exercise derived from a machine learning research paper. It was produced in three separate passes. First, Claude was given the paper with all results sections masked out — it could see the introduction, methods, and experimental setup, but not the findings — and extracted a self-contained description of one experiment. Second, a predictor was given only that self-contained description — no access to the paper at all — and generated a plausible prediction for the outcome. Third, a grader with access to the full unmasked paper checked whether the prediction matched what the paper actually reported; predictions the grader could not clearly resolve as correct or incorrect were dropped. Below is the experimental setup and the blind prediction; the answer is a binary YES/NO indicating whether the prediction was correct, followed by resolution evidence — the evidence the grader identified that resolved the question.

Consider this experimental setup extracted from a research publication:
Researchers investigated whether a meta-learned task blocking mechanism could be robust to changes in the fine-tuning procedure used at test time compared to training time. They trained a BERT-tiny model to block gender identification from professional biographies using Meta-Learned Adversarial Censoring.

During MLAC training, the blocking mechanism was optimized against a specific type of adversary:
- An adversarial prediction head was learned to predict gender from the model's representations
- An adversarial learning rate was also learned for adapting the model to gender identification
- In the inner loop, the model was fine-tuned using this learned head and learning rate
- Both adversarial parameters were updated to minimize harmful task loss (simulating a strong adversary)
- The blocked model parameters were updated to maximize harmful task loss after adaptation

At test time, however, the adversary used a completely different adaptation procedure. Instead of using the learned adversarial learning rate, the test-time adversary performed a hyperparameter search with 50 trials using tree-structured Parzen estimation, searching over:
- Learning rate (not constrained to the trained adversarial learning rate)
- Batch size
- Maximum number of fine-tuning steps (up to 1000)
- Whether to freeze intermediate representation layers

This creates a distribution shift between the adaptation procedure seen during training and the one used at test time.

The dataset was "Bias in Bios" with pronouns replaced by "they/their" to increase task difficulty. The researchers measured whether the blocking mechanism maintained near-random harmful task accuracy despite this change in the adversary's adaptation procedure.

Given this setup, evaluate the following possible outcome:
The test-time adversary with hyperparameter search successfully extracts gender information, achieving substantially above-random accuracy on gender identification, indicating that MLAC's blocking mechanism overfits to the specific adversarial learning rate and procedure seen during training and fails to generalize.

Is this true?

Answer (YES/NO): NO